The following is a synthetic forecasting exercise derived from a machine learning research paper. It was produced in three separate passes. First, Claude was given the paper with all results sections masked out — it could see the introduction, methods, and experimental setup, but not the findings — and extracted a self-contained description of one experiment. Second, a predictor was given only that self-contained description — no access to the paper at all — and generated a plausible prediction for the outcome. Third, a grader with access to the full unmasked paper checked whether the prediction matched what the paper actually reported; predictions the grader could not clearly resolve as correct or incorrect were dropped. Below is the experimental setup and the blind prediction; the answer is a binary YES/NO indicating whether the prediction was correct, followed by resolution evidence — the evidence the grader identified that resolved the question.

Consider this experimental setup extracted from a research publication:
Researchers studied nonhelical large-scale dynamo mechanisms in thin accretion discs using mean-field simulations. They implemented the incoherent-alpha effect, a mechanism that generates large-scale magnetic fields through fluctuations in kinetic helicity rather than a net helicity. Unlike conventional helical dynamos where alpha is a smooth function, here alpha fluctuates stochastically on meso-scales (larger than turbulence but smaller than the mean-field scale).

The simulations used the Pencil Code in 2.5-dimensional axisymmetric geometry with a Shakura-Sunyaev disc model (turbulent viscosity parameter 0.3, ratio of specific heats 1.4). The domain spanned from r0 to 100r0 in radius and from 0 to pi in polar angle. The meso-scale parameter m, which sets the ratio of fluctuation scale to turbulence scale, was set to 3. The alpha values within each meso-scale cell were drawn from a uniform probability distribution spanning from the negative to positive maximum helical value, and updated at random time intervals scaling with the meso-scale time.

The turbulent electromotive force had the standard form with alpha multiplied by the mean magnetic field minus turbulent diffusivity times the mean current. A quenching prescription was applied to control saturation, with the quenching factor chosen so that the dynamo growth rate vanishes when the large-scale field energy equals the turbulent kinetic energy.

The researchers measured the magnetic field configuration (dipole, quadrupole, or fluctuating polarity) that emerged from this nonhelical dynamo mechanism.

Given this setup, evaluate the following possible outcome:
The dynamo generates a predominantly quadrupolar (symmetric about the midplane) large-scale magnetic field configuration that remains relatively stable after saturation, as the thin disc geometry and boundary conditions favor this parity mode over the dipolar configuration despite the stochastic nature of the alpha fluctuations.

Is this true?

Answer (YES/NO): NO